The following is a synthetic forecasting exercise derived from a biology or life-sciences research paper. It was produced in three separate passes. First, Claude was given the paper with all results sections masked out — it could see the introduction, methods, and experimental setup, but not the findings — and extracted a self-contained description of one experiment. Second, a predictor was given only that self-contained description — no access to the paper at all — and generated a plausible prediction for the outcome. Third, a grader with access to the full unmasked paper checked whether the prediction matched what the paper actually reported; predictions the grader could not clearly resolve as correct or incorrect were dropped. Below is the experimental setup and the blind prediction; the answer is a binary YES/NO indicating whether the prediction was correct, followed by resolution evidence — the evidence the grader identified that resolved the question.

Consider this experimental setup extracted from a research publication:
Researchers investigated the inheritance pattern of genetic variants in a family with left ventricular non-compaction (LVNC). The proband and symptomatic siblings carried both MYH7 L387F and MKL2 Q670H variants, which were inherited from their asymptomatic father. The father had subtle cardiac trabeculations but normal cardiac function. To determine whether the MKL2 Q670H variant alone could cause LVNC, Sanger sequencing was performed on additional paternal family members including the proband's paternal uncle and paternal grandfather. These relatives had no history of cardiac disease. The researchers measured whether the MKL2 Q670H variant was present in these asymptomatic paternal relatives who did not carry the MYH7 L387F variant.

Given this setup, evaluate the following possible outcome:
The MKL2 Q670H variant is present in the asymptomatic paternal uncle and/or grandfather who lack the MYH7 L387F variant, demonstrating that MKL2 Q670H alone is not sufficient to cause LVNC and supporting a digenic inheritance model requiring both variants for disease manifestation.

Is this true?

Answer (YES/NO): YES